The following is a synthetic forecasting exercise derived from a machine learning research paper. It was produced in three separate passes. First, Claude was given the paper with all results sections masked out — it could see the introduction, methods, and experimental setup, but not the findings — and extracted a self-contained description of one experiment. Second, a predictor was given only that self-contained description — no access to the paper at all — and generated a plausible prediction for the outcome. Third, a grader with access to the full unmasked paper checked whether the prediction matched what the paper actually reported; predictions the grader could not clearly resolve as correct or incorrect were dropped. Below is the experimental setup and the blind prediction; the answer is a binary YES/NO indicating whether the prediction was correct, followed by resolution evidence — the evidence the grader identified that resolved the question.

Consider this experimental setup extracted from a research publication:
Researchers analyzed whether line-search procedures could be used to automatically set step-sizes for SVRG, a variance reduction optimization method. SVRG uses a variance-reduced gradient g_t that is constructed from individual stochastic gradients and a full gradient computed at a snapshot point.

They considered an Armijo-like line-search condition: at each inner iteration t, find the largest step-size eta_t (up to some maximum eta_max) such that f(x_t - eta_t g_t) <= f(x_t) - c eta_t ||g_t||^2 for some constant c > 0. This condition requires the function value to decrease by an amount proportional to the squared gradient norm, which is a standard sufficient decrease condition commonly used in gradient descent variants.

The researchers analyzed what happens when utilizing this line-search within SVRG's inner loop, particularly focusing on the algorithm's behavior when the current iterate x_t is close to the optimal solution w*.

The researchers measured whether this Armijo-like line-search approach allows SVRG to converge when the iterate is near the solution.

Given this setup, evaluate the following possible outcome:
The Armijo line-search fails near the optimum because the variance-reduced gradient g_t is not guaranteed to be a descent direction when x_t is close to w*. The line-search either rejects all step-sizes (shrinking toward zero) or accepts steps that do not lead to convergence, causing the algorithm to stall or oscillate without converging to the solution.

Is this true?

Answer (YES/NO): YES